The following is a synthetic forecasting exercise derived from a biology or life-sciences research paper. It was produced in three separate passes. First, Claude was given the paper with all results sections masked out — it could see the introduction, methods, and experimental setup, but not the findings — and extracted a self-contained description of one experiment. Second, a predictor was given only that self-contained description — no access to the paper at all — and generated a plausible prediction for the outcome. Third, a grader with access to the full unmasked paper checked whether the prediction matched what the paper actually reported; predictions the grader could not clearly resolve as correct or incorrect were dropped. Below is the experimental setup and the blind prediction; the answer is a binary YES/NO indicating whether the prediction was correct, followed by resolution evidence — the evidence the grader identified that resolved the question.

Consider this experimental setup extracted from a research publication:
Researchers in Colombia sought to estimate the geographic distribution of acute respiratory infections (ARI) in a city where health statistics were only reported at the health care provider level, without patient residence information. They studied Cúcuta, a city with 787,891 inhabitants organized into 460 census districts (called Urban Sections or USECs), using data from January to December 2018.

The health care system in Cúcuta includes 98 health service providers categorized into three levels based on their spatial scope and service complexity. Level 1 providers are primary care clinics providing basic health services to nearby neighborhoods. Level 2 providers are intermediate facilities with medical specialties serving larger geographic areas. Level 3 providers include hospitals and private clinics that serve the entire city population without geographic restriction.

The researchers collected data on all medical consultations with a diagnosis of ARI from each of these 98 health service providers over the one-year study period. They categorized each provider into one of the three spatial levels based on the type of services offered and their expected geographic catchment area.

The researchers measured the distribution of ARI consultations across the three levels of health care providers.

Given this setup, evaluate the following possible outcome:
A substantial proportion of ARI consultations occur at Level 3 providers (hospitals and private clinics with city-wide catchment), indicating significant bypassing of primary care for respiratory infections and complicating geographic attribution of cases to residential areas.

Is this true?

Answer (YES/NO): YES